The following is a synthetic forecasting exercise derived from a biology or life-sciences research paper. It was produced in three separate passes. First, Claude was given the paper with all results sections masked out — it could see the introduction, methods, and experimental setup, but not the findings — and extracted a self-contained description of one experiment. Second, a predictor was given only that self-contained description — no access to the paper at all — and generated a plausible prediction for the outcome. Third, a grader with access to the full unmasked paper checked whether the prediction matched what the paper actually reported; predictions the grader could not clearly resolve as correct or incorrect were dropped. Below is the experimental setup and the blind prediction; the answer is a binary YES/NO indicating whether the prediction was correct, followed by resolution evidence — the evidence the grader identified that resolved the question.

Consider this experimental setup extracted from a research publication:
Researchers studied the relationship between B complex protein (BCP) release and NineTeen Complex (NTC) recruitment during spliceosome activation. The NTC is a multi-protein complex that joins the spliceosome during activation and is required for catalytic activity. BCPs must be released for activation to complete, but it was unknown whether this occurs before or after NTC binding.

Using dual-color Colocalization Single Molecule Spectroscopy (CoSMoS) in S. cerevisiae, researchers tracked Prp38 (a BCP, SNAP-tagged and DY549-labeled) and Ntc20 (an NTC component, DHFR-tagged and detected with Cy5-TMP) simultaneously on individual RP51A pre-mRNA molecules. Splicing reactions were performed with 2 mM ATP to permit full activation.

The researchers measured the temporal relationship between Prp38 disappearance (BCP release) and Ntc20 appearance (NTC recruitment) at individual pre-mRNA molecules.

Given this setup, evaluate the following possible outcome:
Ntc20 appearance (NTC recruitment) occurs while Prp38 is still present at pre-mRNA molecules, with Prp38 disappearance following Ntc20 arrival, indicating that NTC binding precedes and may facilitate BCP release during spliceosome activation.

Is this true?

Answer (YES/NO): YES